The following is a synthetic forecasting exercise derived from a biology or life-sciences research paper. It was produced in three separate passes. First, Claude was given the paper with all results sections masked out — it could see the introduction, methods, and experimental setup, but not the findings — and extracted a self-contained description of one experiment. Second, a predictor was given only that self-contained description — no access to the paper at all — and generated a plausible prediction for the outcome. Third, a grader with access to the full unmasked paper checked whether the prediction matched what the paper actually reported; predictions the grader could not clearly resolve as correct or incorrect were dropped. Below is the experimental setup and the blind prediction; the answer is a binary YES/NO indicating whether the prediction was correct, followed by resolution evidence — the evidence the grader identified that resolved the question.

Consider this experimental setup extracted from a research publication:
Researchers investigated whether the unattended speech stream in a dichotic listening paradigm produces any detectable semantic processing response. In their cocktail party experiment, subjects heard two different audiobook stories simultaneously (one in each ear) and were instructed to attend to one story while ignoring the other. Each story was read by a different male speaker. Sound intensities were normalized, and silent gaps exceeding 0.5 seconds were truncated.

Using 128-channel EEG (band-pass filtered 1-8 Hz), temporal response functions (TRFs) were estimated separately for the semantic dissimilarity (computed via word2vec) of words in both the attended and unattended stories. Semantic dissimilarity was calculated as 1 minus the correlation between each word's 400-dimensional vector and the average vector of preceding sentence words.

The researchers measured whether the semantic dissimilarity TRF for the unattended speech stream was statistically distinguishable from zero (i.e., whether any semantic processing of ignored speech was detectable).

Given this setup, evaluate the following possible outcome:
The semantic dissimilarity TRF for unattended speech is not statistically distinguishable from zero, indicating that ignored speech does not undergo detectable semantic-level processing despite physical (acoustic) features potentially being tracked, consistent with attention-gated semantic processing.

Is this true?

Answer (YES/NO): YES